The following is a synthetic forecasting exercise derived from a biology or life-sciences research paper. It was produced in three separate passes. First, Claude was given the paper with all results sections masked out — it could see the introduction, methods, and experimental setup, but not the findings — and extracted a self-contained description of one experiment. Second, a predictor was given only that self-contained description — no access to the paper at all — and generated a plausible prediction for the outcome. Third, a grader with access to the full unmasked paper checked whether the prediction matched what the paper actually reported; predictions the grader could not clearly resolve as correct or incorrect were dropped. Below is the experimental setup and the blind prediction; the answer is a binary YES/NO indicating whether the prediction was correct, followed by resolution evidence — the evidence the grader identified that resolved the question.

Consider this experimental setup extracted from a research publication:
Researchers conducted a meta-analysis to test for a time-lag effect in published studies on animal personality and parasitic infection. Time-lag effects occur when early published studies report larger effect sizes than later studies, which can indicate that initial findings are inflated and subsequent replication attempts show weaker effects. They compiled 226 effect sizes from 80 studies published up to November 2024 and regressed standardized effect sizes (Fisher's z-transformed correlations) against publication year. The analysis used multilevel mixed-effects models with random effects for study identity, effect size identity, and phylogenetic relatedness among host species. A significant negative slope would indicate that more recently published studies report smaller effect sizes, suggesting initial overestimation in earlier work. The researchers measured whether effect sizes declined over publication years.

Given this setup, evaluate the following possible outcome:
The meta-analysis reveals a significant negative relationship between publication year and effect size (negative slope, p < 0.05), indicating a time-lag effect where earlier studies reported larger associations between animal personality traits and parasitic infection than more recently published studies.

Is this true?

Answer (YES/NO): NO